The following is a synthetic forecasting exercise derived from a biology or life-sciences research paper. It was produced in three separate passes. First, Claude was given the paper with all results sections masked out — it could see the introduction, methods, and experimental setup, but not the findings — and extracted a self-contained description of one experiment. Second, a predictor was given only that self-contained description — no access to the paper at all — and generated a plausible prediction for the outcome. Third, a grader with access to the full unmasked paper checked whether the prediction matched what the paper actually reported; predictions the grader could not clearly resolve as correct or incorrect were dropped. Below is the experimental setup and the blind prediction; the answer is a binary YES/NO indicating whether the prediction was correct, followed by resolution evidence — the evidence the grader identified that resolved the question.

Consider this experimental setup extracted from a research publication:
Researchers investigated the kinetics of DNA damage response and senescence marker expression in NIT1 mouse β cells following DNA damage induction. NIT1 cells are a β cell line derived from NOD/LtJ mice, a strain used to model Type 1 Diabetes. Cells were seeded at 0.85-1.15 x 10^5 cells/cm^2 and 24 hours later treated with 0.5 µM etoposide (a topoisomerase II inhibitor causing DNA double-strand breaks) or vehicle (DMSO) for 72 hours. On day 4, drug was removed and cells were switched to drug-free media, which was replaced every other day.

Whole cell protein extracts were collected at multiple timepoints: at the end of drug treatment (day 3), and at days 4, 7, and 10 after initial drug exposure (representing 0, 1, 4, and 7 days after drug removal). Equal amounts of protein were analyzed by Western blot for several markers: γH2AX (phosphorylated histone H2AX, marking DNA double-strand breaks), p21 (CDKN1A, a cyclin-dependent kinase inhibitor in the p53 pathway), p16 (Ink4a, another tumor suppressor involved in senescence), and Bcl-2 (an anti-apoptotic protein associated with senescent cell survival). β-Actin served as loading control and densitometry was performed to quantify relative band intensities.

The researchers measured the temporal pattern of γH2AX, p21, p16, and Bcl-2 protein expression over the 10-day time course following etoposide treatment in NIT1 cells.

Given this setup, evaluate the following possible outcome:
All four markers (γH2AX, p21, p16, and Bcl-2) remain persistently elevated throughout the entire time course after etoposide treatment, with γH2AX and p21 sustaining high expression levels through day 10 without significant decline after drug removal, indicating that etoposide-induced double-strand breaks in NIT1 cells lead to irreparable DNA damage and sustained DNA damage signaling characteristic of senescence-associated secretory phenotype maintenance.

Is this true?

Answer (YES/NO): NO